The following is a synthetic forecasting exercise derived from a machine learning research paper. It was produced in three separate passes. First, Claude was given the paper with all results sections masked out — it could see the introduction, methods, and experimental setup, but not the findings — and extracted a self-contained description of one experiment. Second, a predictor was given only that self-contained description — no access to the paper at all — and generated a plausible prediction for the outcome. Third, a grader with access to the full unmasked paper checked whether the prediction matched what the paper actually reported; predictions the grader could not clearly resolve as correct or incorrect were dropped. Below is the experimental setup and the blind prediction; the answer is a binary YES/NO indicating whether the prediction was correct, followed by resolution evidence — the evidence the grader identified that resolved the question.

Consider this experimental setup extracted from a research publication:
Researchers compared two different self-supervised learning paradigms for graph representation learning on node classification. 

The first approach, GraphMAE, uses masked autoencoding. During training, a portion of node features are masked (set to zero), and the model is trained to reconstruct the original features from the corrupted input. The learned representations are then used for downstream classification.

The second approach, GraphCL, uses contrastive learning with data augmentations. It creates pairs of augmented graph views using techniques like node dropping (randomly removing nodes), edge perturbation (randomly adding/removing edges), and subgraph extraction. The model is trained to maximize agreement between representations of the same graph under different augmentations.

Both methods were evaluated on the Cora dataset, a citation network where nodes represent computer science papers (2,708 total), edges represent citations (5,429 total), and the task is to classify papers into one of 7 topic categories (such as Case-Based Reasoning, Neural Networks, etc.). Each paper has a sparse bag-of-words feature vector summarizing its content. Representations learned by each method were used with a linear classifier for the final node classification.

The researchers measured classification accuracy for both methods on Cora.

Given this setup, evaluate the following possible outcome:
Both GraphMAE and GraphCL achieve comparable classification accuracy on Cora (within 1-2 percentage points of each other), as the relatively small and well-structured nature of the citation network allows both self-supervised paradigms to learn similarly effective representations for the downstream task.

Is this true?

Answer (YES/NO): YES